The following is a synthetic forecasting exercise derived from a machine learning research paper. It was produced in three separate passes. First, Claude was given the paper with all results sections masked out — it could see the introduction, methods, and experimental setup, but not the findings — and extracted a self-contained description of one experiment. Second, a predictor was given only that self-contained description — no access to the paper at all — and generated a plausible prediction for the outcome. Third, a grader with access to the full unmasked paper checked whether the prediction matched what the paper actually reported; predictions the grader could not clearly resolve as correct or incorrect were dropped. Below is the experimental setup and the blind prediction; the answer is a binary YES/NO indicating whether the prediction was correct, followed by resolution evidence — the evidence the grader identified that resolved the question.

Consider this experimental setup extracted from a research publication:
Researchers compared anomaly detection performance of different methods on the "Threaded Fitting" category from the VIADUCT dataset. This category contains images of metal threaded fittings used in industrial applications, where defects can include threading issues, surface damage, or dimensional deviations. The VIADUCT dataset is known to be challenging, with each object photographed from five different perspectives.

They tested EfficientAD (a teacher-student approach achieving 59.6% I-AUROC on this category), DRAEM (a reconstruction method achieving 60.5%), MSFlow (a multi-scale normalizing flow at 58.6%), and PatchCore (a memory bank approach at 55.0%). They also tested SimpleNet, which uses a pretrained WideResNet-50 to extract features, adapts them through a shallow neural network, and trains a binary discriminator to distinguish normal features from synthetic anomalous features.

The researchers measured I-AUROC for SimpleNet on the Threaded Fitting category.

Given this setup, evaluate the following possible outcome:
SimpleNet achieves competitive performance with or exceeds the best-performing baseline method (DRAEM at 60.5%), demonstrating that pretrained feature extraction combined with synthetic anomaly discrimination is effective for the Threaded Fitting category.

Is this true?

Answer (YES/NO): NO